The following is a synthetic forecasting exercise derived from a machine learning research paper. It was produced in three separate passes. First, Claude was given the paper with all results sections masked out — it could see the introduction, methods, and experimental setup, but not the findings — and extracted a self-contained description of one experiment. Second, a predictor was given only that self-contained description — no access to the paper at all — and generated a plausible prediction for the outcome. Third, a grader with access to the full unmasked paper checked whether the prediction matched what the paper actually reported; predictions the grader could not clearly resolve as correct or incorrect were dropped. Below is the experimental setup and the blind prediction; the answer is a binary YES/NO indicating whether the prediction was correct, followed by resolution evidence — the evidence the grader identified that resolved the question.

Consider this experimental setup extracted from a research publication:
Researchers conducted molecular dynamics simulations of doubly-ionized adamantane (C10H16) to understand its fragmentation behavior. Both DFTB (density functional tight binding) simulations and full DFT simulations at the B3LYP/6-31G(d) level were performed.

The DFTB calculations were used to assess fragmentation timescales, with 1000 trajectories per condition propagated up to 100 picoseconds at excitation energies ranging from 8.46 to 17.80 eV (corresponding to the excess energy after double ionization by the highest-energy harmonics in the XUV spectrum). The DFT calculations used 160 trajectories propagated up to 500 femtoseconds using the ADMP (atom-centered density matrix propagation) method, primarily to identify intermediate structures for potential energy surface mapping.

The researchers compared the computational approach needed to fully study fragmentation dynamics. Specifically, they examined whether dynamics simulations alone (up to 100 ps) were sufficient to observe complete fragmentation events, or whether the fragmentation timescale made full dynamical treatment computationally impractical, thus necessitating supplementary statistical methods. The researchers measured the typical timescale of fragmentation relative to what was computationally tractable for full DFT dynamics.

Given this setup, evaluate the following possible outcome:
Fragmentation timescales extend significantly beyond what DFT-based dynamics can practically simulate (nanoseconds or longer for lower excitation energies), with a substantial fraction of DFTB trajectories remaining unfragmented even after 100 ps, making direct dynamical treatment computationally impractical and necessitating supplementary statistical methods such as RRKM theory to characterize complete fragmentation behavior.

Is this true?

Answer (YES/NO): NO